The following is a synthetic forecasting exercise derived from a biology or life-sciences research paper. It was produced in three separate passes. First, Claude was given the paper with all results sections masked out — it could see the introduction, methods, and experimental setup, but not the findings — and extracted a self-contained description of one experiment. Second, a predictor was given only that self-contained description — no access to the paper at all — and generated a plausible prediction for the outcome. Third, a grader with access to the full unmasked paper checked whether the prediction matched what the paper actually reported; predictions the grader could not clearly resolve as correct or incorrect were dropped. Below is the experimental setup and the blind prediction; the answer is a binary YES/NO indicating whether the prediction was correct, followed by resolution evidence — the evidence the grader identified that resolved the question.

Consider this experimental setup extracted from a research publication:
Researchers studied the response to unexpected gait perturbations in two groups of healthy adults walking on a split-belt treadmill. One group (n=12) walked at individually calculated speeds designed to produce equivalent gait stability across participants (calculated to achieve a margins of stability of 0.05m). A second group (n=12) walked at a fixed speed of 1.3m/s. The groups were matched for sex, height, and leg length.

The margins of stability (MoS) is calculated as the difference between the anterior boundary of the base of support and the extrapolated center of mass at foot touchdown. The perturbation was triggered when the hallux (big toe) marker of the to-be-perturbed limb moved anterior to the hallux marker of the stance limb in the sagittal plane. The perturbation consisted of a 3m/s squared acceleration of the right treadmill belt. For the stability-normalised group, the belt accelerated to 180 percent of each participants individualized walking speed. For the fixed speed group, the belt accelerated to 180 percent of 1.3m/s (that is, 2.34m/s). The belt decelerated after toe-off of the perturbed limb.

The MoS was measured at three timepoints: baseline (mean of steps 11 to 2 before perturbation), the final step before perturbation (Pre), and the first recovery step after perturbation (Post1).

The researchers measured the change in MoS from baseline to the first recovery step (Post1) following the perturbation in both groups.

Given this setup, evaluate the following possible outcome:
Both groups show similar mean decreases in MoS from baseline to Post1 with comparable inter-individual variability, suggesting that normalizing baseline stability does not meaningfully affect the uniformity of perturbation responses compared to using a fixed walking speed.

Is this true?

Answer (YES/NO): NO